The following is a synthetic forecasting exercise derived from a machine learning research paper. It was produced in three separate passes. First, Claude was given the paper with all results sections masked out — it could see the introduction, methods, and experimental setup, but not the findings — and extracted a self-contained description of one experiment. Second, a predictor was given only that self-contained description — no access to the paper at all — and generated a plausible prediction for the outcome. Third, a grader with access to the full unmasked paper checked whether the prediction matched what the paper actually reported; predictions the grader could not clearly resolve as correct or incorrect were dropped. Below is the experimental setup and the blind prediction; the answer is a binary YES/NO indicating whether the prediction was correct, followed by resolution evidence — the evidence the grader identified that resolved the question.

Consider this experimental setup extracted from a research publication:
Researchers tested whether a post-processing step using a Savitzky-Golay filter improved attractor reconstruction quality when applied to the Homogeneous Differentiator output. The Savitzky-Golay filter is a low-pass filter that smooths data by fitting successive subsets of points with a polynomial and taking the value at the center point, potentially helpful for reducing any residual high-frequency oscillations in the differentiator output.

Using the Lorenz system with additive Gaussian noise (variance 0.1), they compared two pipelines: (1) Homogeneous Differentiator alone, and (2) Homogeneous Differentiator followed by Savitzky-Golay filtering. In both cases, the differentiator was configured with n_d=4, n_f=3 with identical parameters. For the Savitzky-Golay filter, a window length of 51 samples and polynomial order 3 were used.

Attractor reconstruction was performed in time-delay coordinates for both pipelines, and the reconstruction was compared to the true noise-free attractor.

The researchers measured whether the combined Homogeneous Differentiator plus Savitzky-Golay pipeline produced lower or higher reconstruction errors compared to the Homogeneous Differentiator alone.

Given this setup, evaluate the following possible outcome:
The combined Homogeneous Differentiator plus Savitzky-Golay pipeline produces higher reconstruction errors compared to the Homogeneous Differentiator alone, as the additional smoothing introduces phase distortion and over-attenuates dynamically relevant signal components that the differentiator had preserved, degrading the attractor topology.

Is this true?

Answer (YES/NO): NO